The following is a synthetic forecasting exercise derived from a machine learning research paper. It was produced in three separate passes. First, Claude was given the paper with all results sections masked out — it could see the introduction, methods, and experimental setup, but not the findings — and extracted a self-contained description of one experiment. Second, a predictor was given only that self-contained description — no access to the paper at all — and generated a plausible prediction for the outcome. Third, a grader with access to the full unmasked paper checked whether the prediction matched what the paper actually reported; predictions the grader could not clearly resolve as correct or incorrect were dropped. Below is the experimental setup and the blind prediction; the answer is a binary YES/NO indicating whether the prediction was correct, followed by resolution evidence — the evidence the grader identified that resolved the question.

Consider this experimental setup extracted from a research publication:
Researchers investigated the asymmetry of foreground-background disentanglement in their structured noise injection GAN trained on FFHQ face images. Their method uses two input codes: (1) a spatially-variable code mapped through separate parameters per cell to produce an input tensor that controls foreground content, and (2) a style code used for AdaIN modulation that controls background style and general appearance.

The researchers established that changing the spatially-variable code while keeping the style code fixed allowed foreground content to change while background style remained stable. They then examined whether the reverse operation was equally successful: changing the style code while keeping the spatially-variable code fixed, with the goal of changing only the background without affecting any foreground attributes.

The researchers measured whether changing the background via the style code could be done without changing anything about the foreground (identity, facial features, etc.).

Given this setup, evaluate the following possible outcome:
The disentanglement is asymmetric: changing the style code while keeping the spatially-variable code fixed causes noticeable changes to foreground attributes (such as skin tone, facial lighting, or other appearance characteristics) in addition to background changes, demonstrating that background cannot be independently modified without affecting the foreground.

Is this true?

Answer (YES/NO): YES